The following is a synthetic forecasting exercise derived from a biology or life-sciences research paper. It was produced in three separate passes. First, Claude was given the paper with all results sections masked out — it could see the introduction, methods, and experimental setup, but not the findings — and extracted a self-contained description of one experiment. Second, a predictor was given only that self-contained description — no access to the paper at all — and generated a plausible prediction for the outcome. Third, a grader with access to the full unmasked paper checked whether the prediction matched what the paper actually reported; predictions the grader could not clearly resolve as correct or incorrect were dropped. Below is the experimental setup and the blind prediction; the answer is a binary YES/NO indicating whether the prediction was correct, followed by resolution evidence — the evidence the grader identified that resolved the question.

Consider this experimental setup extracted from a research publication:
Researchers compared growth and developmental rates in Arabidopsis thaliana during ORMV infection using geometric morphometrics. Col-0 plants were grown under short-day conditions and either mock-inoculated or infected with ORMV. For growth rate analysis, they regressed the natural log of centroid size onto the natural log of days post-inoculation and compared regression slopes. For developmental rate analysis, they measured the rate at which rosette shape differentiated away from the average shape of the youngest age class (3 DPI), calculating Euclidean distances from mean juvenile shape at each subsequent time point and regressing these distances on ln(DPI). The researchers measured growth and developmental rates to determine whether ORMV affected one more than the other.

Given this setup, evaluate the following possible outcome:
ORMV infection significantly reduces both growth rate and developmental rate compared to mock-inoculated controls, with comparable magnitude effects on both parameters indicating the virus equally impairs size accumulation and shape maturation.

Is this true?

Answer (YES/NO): NO